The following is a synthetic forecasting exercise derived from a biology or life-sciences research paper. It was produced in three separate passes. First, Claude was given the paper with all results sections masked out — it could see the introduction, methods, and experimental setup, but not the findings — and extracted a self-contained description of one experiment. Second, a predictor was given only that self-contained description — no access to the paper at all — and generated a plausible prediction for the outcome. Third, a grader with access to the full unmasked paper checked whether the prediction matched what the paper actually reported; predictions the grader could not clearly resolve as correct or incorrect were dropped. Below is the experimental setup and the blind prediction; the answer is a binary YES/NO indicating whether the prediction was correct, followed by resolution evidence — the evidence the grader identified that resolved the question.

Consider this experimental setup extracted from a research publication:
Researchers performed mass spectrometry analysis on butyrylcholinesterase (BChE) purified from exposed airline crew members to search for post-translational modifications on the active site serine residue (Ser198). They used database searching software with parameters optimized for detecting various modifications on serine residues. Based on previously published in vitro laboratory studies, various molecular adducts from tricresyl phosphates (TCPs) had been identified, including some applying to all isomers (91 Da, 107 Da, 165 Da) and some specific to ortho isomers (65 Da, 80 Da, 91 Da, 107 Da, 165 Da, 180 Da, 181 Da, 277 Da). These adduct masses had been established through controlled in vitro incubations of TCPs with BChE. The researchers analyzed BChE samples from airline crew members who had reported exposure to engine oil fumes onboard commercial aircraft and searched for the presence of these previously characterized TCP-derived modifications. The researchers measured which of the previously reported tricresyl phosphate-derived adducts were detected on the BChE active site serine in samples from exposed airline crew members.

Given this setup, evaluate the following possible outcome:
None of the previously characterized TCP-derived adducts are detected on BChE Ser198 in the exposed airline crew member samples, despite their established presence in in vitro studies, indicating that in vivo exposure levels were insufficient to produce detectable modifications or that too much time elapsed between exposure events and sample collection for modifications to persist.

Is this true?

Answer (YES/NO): NO